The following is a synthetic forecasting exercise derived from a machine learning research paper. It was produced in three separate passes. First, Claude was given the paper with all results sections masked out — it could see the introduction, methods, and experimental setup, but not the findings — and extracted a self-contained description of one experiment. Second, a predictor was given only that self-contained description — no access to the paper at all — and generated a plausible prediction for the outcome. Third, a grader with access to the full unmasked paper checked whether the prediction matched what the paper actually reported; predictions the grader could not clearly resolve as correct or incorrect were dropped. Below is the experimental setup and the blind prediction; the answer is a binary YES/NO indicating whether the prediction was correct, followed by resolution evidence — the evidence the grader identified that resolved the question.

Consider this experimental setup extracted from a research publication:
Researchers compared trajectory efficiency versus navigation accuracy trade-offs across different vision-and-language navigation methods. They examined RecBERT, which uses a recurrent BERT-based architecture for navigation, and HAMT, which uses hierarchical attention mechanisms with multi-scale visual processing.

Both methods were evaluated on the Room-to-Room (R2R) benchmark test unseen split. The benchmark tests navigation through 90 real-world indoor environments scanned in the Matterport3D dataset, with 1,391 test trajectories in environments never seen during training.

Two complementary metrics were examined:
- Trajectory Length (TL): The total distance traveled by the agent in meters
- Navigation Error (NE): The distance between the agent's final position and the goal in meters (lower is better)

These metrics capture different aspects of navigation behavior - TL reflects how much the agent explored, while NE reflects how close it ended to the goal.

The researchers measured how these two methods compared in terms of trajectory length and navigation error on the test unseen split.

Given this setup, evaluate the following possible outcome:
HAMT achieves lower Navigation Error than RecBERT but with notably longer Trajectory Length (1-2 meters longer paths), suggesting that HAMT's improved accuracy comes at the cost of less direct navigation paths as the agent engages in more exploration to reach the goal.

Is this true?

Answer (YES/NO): NO